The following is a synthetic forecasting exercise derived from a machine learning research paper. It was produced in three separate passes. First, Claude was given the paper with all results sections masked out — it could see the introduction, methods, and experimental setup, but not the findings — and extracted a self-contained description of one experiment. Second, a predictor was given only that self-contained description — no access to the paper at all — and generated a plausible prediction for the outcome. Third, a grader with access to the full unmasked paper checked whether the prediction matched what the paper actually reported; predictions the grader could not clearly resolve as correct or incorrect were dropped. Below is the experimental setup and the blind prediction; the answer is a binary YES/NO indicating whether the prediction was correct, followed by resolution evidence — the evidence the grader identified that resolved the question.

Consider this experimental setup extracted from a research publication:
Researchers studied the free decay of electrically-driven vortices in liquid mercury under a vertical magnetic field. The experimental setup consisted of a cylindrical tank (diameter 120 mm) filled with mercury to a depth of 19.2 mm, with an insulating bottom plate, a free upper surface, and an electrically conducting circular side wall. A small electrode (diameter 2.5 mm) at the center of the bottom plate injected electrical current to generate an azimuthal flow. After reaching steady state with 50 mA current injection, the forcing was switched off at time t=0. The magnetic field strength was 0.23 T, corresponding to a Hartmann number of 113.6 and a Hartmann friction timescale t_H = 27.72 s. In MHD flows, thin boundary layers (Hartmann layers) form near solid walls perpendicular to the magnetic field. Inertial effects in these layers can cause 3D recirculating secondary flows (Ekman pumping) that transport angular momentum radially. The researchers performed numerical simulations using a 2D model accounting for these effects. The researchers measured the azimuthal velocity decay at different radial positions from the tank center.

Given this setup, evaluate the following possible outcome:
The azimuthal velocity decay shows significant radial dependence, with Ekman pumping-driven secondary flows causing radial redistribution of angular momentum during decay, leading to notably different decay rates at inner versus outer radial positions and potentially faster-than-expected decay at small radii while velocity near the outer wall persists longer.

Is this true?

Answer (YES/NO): YES